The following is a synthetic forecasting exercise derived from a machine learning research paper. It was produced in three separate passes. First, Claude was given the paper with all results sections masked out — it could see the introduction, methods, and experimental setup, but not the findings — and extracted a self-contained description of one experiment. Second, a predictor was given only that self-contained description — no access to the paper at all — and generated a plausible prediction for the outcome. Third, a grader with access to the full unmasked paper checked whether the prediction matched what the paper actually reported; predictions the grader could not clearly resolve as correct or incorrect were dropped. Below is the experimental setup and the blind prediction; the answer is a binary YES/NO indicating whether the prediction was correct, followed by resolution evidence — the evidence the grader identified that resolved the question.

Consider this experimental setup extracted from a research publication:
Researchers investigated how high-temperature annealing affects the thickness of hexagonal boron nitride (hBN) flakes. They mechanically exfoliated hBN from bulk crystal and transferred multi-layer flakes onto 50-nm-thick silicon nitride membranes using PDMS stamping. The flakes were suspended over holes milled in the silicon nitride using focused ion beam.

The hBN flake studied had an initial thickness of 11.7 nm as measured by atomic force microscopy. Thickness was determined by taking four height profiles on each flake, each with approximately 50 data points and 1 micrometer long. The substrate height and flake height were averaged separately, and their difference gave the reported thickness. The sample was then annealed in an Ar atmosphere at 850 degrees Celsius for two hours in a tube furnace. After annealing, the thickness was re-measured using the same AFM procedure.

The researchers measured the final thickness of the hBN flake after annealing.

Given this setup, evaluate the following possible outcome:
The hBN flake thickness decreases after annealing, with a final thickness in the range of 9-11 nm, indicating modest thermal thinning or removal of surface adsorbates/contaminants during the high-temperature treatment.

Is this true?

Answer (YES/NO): NO